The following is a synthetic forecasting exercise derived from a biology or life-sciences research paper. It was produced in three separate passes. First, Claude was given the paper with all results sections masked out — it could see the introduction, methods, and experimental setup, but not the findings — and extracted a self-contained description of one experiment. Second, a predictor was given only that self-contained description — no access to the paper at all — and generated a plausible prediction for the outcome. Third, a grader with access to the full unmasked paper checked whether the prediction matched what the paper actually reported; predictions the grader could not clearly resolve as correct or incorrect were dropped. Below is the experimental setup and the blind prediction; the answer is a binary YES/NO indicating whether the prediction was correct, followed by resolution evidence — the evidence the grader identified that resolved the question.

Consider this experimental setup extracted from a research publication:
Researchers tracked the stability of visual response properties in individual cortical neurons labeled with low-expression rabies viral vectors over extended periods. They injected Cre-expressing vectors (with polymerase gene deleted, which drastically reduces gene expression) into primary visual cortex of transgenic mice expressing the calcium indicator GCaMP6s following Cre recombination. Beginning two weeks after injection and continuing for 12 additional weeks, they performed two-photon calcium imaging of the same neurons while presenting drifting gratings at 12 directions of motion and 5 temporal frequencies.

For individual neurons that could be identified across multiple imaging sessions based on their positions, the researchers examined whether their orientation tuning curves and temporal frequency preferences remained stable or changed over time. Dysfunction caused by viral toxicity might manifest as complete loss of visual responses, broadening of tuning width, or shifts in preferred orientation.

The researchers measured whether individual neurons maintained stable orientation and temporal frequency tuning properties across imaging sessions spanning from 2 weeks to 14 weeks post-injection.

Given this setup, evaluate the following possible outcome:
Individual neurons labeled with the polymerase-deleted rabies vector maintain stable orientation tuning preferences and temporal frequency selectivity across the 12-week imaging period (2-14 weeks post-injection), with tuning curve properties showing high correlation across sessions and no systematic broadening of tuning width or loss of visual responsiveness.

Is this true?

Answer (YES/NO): YES